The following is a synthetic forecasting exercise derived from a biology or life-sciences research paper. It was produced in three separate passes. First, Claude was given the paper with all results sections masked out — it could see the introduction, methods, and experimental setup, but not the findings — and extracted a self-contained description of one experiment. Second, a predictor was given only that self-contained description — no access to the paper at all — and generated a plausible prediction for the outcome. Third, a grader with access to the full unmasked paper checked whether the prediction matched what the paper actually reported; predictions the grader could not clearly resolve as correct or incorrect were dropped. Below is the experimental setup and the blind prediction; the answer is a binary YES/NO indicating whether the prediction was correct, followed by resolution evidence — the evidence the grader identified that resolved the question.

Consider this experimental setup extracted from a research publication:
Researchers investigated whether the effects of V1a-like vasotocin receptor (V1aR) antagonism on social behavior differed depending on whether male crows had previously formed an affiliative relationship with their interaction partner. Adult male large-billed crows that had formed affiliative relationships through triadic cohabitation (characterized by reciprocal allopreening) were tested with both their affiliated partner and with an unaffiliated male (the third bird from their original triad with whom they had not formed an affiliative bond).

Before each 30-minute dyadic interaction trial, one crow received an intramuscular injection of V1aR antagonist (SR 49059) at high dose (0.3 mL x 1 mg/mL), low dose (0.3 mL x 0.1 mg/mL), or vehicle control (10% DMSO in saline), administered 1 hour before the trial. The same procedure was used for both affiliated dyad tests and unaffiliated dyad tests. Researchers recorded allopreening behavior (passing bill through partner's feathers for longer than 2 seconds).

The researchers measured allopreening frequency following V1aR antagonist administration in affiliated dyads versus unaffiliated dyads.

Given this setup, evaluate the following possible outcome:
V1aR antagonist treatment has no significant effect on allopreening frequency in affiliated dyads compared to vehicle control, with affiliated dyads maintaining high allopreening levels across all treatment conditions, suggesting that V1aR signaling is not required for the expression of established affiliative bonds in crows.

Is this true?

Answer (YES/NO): NO